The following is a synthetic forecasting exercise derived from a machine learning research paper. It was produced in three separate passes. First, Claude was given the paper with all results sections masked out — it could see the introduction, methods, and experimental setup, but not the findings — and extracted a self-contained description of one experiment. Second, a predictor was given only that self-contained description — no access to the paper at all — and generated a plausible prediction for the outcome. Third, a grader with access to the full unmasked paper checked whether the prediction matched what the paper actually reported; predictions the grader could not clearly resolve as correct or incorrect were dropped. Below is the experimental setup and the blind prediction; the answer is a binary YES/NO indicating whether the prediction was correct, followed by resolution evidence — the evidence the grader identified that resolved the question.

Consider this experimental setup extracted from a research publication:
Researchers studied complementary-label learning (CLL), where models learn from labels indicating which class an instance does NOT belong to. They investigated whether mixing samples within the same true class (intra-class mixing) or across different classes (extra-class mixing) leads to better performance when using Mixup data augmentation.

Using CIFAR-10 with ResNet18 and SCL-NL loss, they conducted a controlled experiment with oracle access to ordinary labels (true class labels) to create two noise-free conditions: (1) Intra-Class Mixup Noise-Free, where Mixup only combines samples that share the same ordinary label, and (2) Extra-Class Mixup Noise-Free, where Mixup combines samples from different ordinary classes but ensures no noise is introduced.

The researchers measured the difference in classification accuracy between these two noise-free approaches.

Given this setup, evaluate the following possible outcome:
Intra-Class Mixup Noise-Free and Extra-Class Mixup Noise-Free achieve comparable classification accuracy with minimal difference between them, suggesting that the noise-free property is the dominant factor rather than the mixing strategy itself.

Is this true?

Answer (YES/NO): NO